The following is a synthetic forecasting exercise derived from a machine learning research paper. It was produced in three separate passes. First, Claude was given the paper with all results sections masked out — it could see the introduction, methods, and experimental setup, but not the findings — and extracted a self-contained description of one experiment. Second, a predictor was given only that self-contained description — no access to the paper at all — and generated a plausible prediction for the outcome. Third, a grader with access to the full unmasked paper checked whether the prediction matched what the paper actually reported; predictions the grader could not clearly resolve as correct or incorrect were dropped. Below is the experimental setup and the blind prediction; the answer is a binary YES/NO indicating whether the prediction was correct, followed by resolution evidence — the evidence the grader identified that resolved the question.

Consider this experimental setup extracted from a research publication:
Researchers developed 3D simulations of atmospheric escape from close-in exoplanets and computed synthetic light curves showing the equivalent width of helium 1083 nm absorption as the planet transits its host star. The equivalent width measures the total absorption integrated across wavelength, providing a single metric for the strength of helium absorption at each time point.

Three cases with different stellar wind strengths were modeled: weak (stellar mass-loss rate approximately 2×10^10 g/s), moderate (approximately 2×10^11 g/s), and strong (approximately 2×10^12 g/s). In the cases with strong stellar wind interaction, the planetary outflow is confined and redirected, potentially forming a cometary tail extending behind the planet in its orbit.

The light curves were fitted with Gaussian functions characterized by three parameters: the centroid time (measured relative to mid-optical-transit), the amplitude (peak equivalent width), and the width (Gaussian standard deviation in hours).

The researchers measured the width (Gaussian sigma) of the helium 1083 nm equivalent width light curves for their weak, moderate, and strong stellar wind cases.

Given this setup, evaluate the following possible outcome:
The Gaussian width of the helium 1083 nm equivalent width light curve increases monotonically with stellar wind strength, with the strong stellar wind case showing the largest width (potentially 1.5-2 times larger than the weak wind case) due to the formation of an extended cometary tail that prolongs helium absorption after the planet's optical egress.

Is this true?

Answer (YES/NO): NO